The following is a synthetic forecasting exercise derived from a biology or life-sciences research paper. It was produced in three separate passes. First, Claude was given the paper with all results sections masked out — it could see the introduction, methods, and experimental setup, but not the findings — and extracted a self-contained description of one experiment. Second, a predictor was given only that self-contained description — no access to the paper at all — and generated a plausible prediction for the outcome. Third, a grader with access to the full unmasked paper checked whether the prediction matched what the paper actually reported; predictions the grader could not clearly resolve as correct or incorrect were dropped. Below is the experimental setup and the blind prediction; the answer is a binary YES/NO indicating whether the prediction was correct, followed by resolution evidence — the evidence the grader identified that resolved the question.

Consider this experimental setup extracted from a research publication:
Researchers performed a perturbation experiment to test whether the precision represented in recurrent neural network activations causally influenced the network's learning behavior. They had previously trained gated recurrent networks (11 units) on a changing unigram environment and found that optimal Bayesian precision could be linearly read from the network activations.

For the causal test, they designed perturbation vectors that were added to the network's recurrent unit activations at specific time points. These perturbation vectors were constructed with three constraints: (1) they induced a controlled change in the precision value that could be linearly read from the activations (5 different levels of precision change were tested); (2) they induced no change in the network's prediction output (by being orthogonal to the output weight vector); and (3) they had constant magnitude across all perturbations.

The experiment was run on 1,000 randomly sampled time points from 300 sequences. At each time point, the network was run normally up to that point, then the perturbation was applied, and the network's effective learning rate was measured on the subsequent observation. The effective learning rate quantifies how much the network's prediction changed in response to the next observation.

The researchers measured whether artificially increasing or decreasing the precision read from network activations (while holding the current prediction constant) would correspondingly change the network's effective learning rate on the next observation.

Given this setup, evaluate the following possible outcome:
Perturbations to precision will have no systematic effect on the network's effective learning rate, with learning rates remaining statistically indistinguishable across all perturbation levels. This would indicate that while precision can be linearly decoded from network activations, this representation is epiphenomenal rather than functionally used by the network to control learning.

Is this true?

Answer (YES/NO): NO